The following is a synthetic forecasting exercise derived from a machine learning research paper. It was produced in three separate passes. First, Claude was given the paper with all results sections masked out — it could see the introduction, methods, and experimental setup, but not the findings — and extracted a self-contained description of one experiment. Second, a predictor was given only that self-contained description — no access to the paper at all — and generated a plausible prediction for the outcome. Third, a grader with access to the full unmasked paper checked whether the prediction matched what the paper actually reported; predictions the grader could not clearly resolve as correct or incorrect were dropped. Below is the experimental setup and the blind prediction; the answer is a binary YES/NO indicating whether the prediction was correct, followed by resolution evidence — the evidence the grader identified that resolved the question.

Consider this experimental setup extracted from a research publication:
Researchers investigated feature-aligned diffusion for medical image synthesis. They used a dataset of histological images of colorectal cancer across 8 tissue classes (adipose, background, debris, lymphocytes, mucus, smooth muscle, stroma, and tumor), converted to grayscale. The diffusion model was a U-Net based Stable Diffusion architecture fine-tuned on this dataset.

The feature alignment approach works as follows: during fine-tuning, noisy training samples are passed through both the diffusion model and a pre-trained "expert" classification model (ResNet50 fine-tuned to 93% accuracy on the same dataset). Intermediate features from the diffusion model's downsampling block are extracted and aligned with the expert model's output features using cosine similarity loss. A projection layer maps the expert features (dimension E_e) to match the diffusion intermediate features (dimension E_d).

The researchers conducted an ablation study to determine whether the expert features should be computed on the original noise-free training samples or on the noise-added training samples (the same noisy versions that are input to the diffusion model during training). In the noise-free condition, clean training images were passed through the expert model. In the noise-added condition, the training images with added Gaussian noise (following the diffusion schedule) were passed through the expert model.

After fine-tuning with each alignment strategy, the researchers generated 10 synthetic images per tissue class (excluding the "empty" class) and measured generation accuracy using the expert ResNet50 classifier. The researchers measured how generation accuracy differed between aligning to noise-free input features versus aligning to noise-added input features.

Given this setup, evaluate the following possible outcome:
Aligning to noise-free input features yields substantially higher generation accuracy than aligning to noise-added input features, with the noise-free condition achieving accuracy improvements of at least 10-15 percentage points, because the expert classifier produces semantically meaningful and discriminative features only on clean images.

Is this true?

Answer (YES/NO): NO